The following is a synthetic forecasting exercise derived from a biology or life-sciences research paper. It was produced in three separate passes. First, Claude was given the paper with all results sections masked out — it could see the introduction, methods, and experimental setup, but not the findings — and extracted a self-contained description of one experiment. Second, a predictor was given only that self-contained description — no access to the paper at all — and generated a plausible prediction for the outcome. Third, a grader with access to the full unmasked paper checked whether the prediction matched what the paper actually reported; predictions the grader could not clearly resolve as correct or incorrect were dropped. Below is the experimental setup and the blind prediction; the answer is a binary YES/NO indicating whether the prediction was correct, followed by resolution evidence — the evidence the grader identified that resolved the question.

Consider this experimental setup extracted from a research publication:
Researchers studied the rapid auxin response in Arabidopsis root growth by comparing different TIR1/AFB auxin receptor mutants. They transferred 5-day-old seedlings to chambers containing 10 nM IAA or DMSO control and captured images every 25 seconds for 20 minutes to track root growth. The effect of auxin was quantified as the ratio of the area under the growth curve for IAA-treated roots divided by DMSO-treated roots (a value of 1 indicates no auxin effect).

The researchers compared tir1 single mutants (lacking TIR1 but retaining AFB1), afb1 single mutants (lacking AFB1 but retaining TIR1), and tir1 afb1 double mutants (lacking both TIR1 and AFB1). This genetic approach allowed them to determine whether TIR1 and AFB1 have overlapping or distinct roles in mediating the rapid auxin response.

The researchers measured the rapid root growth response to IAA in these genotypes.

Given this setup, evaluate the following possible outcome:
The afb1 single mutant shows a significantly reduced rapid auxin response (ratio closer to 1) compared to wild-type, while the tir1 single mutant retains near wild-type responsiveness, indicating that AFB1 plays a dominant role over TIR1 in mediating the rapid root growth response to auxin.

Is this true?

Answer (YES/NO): YES